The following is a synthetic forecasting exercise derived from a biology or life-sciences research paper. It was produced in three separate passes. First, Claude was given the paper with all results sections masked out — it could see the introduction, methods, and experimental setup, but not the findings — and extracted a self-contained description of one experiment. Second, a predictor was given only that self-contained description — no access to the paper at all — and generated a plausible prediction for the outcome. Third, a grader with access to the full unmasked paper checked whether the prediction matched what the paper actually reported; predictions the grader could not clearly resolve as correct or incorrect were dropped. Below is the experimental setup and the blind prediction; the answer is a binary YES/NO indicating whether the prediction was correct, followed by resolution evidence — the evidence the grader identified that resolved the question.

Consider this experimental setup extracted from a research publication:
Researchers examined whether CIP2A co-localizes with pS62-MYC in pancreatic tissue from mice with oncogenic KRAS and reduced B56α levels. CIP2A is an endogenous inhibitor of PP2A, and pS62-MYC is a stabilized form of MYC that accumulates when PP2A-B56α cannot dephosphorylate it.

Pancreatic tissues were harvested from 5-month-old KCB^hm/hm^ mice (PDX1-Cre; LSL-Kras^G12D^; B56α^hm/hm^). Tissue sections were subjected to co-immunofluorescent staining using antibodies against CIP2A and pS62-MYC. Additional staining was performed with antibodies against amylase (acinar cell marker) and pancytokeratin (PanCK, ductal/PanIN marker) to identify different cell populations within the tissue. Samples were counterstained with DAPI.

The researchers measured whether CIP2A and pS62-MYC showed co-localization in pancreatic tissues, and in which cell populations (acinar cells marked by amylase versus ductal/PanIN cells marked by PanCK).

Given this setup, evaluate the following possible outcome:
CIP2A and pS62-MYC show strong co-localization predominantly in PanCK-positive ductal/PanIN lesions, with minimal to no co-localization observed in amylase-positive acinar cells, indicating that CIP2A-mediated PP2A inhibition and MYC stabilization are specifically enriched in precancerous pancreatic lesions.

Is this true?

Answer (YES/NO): NO